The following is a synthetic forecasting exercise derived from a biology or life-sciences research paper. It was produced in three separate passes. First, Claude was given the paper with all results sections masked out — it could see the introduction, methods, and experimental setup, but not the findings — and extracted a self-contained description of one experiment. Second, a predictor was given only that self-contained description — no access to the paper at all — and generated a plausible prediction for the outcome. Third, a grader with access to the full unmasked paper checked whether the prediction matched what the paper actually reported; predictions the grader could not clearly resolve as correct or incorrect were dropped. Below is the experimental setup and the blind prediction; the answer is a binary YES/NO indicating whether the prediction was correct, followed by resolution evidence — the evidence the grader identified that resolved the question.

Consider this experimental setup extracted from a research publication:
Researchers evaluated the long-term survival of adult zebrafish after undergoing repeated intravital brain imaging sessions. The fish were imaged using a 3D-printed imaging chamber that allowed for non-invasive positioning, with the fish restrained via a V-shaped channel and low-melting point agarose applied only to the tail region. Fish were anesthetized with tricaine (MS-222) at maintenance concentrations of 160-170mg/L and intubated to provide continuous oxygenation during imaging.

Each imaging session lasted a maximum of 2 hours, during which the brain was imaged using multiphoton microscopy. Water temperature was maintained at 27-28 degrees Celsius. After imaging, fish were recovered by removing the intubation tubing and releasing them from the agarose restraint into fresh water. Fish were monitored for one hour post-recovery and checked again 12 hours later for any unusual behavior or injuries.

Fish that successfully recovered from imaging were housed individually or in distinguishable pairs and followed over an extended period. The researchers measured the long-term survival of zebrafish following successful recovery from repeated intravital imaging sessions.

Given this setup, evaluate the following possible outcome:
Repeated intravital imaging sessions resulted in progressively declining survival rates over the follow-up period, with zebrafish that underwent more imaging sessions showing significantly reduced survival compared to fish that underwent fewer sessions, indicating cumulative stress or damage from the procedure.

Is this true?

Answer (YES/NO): NO